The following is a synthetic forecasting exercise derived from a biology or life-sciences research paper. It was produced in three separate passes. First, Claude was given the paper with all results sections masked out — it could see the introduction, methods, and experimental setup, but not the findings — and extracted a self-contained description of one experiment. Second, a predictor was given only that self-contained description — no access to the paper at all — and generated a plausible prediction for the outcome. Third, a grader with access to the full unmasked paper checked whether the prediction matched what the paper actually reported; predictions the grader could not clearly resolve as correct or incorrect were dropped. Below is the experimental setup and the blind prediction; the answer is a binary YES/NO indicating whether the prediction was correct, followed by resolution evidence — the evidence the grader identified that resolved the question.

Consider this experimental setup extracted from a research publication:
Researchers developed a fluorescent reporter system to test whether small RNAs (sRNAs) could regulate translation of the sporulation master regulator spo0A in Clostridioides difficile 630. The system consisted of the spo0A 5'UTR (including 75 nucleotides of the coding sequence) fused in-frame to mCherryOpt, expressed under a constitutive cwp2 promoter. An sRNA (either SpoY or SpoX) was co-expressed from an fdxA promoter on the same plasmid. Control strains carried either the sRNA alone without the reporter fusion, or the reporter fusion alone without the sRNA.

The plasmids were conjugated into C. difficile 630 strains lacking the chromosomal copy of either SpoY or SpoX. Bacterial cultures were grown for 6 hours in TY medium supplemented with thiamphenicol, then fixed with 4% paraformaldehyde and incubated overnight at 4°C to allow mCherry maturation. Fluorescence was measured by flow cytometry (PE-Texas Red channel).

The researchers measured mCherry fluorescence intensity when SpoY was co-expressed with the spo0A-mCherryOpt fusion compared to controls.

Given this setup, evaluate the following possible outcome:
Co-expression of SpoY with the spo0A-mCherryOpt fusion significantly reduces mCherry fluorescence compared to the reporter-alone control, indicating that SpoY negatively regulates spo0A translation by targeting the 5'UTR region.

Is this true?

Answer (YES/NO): YES